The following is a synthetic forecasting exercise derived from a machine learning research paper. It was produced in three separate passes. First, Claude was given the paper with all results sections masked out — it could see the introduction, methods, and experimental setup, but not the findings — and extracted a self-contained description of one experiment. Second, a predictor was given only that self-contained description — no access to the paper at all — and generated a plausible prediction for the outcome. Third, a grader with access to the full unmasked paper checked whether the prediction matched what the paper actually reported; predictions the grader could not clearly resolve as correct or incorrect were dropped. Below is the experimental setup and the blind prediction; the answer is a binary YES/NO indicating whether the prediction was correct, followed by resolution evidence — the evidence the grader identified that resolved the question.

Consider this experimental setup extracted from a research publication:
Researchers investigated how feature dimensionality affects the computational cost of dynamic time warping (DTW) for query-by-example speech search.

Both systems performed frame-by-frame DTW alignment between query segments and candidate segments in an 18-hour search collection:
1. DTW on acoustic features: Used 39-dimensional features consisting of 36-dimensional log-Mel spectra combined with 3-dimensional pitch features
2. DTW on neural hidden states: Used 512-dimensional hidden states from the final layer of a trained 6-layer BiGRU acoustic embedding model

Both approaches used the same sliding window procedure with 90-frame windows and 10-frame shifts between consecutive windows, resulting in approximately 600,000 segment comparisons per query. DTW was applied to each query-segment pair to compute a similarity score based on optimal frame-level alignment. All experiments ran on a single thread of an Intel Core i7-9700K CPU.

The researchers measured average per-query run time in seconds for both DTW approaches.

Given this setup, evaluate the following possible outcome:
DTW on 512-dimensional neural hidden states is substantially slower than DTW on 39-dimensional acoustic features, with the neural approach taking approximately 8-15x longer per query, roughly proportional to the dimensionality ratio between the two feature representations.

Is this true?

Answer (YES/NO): NO